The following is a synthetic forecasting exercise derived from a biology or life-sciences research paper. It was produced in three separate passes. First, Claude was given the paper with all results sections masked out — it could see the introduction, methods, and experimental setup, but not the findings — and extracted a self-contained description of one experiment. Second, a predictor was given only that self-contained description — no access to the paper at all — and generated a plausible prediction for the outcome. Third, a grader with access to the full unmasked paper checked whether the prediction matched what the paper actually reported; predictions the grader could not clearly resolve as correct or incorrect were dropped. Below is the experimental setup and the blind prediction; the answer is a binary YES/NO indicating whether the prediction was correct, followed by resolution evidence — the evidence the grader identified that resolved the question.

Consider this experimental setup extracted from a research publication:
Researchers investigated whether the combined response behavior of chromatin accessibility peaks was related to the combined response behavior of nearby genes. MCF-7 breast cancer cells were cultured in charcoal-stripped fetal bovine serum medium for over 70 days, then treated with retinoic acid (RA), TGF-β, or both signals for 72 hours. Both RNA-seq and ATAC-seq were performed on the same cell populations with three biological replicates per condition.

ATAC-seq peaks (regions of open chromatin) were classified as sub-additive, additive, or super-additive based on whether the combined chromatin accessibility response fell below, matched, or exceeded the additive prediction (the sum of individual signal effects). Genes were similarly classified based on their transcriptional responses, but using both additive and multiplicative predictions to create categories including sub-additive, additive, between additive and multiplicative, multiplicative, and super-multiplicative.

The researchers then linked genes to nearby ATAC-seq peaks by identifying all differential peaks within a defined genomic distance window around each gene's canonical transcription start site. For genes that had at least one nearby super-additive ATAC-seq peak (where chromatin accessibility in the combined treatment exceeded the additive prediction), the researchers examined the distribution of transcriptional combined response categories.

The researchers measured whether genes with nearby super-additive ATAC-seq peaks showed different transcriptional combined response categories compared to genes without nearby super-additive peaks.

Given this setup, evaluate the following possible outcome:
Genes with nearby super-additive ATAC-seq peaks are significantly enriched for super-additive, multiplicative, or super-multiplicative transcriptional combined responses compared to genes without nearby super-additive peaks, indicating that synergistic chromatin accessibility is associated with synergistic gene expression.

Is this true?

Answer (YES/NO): YES